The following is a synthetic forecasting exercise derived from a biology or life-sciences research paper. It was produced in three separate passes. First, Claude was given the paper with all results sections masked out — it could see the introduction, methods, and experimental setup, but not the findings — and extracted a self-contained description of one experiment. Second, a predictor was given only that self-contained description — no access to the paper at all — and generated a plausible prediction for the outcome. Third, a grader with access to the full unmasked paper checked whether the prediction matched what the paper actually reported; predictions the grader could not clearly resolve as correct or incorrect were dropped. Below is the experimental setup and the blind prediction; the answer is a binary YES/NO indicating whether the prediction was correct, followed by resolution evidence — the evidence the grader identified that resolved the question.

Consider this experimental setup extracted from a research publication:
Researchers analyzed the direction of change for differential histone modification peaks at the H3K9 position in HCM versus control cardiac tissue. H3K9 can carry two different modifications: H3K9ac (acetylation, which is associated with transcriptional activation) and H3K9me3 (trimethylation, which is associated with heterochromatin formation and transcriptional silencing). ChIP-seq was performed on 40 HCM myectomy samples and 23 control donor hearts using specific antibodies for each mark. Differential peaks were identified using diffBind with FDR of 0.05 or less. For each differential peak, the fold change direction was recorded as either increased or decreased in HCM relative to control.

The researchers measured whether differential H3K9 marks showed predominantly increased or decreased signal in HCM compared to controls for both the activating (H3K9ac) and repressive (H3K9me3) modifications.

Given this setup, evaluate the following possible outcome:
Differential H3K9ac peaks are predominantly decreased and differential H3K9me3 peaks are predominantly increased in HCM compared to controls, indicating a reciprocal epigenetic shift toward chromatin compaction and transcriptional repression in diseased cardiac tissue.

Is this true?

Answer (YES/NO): NO